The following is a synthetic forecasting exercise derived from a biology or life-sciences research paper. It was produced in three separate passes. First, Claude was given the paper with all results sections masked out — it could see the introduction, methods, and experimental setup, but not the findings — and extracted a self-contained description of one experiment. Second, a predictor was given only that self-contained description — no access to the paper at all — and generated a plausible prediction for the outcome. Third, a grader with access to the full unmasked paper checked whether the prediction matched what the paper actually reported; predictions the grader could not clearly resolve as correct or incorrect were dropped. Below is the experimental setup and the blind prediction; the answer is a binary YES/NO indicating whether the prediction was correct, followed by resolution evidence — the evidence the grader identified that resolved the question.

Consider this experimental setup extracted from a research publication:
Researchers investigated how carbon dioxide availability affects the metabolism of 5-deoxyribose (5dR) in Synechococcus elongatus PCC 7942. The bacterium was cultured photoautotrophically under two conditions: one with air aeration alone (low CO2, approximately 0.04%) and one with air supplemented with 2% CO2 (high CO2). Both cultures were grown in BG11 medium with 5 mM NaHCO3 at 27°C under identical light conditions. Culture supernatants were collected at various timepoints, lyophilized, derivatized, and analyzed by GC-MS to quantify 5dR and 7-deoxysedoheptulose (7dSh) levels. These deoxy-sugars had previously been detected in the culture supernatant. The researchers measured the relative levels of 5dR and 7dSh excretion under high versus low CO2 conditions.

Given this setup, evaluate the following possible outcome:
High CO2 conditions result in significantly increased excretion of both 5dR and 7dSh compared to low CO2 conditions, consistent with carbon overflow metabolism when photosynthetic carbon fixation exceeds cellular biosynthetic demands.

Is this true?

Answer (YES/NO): NO